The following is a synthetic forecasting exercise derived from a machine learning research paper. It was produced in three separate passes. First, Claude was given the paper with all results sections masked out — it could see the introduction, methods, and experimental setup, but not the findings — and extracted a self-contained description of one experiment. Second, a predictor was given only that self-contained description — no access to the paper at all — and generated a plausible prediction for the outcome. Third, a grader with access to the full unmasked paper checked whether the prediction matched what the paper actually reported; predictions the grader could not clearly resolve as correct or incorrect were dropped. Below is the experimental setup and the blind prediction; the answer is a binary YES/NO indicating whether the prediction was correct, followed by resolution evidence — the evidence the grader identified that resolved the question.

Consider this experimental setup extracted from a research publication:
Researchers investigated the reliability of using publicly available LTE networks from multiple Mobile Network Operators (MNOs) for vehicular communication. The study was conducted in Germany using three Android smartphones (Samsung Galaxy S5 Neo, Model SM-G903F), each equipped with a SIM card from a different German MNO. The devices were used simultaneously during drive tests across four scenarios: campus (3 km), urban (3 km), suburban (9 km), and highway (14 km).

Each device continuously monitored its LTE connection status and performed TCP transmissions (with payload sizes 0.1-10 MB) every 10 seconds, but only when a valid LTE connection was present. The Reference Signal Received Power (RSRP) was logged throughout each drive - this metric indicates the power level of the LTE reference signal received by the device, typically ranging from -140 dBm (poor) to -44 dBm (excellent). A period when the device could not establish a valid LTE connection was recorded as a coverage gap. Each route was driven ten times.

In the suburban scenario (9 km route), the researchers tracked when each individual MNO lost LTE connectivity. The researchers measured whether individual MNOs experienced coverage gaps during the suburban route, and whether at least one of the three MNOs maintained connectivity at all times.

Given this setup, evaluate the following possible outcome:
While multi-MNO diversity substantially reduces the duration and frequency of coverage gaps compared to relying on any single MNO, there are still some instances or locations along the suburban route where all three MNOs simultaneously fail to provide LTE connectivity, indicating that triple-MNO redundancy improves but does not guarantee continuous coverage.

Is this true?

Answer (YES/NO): NO